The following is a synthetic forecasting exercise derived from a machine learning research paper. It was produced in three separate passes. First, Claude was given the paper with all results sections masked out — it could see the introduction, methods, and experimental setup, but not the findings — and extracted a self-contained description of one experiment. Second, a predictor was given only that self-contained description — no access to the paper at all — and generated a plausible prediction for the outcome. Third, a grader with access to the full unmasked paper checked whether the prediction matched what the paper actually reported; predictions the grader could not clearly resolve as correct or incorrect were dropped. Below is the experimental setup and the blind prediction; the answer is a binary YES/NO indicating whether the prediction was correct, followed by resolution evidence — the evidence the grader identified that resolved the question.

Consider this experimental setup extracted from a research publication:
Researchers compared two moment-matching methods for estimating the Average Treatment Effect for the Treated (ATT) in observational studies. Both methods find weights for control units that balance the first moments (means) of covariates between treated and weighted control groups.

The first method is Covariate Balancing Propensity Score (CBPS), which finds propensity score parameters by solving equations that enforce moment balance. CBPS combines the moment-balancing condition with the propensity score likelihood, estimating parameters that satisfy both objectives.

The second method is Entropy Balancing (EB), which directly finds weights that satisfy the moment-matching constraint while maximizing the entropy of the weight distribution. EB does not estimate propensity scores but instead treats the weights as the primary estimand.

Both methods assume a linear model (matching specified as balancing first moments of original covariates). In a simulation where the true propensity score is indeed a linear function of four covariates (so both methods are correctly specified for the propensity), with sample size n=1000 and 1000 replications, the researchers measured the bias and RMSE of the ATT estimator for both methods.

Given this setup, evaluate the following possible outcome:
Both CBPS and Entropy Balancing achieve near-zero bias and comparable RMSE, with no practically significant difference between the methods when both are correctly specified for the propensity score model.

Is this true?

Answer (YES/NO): NO